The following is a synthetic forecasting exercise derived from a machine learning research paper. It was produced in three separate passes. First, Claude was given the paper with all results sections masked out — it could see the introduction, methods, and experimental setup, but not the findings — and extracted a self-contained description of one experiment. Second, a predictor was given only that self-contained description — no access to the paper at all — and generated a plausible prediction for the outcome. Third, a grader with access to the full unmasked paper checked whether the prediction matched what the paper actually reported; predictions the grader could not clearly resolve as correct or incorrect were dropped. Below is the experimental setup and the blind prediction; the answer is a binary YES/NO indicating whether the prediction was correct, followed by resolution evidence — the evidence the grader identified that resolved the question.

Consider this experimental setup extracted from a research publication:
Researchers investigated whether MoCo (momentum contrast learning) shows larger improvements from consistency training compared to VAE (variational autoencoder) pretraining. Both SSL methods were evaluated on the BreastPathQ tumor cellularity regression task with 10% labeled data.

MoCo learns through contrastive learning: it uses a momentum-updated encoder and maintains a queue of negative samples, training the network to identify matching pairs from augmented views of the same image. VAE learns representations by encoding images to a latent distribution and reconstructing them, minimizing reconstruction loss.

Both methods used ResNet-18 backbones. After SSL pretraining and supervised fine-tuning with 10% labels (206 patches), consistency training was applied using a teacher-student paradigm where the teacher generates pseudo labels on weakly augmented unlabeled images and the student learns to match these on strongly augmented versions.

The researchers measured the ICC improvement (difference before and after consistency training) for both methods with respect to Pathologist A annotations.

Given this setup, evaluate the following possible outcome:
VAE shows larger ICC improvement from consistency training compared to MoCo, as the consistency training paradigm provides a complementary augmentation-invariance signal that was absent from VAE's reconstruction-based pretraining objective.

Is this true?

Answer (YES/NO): NO